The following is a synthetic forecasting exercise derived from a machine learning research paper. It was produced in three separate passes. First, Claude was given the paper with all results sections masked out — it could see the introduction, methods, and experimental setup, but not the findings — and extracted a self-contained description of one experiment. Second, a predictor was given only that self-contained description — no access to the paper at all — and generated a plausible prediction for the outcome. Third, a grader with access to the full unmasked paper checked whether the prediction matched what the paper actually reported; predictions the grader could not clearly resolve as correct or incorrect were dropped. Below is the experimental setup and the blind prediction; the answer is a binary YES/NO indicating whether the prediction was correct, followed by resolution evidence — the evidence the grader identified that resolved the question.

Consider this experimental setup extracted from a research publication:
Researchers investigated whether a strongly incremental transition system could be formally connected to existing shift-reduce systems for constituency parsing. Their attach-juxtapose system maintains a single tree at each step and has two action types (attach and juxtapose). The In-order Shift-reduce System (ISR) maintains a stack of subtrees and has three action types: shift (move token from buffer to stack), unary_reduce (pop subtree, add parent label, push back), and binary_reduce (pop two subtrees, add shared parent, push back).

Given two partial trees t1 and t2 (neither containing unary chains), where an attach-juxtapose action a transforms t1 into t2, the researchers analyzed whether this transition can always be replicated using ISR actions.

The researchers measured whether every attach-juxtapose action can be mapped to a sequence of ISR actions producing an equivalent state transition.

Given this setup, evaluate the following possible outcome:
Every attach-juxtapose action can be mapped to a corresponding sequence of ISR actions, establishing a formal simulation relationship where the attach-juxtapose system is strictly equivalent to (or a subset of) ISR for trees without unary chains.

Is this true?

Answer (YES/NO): YES